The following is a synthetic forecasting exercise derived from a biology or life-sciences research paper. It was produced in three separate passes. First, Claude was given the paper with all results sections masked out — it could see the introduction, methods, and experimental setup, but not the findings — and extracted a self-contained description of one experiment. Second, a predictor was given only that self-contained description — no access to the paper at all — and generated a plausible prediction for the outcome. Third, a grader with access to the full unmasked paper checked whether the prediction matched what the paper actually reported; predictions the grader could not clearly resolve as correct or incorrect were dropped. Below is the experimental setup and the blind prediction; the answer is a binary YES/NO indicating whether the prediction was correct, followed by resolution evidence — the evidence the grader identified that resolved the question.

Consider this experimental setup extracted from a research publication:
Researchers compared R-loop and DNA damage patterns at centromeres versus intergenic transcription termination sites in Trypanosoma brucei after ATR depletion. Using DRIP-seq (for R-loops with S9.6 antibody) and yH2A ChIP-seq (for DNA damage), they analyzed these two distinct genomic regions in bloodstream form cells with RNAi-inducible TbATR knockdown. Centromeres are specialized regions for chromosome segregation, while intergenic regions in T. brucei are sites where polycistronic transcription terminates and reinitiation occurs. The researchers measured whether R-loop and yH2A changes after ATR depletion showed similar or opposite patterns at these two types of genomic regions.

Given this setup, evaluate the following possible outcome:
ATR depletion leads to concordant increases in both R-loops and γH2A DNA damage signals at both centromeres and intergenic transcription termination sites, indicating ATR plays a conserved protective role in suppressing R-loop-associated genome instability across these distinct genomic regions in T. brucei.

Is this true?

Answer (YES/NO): NO